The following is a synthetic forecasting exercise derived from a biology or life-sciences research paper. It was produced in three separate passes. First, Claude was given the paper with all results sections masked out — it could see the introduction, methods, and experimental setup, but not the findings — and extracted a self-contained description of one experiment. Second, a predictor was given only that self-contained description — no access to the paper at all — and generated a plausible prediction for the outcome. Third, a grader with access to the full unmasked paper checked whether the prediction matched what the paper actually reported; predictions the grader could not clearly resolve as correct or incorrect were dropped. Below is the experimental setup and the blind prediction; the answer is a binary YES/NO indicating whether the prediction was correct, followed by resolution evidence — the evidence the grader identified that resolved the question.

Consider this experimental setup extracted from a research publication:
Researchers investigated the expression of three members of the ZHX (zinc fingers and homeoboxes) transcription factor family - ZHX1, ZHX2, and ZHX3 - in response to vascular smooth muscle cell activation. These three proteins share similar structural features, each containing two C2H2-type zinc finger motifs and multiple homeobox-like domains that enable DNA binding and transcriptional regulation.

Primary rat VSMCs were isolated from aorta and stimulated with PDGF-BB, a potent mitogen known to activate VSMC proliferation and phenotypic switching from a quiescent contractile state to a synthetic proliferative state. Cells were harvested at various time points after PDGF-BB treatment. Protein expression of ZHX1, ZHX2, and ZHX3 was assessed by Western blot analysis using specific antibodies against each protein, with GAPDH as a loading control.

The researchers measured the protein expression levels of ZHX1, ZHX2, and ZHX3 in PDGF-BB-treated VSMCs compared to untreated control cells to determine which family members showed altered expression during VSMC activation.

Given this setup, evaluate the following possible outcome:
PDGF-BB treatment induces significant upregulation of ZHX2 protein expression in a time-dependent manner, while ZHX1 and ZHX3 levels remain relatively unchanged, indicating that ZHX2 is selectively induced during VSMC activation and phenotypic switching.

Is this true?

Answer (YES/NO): NO